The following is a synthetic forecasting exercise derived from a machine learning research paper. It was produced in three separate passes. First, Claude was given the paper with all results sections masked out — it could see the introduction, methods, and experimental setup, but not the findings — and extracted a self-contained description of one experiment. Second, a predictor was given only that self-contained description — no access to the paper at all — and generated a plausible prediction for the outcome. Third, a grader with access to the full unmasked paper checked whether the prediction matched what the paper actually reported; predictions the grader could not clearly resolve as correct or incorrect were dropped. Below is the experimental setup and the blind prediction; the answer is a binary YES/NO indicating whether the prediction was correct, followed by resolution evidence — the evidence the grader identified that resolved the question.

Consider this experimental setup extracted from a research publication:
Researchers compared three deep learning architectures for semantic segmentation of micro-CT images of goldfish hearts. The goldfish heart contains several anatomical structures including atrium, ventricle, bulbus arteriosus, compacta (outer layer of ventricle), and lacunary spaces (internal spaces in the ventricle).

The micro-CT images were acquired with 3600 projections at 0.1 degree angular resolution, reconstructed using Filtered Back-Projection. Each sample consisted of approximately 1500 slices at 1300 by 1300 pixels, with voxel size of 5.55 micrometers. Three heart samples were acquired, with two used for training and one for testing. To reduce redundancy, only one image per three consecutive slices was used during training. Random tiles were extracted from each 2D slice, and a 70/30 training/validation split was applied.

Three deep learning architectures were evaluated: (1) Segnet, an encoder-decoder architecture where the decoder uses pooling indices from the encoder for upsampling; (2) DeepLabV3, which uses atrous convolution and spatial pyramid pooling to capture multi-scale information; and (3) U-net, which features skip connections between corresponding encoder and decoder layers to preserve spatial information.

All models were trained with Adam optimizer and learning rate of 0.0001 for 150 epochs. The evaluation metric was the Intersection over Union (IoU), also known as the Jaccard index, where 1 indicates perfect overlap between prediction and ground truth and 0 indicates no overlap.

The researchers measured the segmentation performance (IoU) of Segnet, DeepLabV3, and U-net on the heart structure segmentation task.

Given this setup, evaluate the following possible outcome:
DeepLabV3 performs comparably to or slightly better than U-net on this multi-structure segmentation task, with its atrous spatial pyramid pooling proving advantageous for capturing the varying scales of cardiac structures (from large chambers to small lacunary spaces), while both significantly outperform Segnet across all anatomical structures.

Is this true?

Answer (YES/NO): NO